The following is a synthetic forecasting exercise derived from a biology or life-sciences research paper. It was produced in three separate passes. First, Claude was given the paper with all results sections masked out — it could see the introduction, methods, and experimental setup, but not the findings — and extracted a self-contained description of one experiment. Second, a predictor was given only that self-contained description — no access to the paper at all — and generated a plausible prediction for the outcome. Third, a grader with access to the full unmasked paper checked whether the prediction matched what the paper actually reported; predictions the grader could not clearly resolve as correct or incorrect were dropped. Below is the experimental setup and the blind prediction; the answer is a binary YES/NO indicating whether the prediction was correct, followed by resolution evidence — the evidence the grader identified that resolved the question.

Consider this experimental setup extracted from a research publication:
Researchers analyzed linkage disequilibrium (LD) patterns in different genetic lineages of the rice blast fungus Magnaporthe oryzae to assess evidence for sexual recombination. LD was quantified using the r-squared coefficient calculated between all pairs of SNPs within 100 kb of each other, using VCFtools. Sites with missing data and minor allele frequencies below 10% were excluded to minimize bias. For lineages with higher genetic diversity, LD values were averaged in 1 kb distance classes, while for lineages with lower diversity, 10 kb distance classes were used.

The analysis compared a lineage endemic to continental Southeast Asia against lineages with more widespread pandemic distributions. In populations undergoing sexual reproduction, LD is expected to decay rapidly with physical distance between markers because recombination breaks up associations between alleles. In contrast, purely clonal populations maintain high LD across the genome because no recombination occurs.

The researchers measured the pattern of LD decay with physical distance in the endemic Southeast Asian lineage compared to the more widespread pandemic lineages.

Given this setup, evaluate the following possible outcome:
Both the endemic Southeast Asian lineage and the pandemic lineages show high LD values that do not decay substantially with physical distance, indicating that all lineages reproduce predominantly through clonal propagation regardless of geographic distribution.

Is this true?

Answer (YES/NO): NO